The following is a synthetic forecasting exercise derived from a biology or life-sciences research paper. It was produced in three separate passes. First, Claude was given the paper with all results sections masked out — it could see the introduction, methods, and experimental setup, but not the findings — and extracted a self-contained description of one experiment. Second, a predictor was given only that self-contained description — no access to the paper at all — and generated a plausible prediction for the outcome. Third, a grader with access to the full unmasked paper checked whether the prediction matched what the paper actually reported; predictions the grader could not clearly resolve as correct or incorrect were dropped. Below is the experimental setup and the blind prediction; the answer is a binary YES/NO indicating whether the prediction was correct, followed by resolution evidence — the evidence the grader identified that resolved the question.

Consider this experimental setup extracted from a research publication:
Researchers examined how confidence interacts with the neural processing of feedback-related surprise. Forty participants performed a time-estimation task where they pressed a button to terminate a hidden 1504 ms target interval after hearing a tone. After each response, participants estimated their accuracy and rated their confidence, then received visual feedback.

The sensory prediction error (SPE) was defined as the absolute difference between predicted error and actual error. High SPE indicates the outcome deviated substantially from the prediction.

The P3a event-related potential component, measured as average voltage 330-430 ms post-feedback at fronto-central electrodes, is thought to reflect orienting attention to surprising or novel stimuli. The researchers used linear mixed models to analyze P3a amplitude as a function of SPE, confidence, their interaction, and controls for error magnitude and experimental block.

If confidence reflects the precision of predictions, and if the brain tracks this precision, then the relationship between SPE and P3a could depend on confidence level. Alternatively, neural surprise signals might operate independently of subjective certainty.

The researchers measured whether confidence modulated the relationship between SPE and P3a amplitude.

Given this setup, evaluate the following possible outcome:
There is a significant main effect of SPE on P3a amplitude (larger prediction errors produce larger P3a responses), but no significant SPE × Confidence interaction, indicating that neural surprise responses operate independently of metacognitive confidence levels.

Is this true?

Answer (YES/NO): NO